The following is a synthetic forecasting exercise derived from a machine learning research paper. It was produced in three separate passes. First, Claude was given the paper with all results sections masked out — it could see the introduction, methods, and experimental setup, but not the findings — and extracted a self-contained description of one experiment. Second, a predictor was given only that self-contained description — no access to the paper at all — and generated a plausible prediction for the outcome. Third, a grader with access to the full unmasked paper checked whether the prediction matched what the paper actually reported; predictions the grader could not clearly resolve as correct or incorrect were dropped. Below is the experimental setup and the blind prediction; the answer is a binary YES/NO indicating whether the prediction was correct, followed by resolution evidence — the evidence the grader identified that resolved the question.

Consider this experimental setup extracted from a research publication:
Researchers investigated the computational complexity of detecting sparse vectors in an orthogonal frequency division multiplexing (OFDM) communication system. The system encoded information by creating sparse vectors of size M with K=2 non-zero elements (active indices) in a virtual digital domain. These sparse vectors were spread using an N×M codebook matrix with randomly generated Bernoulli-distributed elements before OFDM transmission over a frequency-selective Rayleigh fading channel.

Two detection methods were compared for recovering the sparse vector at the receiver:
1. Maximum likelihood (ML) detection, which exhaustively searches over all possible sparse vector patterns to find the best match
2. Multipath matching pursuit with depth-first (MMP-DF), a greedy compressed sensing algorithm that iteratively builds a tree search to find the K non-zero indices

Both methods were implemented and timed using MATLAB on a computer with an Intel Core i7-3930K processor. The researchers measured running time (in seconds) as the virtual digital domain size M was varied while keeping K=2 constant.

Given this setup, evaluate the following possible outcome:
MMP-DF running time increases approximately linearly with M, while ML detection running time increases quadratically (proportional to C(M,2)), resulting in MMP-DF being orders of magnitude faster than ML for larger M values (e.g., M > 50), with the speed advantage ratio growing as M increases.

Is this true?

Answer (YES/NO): NO